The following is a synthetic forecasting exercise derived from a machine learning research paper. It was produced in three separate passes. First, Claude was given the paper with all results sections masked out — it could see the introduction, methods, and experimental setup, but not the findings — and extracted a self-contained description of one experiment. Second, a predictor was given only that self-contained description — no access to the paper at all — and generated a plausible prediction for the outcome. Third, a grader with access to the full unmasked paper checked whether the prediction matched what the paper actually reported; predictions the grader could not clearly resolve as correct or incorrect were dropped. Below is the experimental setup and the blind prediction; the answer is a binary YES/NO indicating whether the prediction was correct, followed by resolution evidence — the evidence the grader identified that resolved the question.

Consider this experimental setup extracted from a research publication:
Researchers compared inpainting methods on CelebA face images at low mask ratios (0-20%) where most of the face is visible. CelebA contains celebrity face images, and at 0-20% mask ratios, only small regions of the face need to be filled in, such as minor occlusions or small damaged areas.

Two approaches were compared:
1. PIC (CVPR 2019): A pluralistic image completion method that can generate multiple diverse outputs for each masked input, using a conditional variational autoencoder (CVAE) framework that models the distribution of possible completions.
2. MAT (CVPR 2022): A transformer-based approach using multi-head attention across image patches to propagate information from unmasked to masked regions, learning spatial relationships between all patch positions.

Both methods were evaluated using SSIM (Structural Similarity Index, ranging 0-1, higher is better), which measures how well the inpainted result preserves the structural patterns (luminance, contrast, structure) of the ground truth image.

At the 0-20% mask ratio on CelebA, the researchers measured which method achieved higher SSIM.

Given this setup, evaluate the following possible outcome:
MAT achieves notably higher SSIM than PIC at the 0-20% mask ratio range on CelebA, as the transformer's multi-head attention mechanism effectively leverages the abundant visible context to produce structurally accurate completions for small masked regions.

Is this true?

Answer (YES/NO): NO